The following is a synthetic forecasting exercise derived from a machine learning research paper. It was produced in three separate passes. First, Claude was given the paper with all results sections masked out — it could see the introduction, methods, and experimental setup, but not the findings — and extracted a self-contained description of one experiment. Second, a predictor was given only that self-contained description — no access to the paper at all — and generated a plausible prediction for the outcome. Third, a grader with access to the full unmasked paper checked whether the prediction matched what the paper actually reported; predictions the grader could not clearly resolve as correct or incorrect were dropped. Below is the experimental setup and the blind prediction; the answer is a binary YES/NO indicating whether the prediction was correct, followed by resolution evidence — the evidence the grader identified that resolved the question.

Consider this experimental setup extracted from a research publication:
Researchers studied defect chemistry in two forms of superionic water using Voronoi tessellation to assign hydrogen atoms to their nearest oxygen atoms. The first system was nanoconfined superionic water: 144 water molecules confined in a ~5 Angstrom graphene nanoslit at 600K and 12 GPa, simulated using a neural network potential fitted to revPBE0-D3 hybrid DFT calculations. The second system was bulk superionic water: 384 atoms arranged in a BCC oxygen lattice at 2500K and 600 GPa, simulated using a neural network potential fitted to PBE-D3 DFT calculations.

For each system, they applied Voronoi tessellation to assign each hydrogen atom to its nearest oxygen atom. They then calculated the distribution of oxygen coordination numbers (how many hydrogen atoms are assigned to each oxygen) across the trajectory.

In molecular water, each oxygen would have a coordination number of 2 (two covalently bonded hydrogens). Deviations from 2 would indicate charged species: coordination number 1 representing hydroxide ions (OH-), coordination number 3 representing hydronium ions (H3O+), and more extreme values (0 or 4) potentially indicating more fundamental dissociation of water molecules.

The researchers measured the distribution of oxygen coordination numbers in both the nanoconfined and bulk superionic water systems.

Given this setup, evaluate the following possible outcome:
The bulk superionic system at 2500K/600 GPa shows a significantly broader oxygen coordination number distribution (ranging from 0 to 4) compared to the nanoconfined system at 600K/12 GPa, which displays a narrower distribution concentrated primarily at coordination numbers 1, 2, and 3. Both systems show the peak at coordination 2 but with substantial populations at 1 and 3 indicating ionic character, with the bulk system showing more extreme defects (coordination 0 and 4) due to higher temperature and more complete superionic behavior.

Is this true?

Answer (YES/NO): NO